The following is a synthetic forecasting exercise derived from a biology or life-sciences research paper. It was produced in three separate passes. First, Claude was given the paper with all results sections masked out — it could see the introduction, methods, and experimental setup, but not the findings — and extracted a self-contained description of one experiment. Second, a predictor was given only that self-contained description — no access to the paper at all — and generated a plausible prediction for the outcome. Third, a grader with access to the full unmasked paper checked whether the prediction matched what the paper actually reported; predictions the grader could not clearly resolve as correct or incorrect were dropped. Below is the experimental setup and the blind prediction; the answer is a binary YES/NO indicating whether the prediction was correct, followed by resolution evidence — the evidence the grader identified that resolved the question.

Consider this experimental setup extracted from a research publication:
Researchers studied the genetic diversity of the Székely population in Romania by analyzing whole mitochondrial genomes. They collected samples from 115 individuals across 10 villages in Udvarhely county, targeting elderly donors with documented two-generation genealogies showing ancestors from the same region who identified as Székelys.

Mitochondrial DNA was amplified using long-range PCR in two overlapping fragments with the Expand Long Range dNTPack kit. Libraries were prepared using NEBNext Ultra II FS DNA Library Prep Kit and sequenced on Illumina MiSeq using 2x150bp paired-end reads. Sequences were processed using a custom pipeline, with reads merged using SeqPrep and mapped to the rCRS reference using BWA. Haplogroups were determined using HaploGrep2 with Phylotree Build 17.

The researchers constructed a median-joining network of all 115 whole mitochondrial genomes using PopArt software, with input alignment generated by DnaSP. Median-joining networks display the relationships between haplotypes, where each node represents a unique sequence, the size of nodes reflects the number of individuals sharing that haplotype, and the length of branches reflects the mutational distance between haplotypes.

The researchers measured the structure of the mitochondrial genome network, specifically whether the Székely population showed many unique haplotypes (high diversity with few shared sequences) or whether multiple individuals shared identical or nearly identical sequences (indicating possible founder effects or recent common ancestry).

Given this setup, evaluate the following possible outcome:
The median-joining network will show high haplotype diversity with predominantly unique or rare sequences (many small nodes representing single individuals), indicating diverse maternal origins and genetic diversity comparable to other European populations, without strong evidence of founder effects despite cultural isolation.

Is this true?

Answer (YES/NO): YES